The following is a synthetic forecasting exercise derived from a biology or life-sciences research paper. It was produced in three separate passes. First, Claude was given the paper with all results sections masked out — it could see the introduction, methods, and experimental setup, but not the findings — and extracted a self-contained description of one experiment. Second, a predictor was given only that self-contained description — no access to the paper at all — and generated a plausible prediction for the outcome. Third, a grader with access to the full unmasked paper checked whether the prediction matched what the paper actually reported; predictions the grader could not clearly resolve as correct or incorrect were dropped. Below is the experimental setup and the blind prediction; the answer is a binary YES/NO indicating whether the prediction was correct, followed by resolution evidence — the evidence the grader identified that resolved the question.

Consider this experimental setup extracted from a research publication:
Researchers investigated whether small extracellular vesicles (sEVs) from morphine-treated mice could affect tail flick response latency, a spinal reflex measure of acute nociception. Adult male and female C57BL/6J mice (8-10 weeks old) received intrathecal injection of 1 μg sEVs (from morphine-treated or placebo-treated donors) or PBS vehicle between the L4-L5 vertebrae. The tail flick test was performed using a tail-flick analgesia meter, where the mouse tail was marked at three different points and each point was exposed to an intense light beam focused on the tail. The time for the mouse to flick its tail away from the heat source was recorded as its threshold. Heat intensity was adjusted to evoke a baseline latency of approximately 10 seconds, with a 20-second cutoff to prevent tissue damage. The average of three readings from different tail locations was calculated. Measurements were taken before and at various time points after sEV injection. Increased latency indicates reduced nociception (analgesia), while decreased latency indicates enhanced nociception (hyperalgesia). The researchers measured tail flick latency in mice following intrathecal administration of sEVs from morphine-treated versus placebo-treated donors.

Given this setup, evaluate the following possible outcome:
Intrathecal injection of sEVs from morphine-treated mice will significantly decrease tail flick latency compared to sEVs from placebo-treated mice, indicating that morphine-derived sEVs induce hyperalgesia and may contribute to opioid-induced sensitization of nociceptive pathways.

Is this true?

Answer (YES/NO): NO